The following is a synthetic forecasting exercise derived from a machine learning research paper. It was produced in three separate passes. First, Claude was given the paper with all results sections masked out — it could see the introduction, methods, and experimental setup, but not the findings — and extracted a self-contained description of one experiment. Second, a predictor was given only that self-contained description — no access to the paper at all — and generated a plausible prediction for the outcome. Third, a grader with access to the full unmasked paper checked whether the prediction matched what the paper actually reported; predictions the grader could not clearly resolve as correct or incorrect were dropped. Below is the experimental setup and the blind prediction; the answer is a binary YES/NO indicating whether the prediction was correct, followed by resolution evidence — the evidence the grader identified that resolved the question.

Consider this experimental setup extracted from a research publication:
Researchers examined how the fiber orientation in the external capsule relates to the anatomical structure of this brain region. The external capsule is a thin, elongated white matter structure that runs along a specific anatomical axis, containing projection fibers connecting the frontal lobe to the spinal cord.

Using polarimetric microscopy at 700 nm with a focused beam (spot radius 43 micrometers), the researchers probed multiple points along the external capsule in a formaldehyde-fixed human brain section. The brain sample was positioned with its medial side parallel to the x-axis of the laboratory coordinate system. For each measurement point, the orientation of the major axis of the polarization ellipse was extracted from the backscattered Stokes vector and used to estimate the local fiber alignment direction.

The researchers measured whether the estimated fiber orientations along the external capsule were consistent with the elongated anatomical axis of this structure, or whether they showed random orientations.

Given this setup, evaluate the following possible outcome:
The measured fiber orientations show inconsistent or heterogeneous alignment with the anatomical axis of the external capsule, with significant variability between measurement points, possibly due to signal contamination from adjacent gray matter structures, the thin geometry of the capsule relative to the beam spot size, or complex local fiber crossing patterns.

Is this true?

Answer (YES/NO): NO